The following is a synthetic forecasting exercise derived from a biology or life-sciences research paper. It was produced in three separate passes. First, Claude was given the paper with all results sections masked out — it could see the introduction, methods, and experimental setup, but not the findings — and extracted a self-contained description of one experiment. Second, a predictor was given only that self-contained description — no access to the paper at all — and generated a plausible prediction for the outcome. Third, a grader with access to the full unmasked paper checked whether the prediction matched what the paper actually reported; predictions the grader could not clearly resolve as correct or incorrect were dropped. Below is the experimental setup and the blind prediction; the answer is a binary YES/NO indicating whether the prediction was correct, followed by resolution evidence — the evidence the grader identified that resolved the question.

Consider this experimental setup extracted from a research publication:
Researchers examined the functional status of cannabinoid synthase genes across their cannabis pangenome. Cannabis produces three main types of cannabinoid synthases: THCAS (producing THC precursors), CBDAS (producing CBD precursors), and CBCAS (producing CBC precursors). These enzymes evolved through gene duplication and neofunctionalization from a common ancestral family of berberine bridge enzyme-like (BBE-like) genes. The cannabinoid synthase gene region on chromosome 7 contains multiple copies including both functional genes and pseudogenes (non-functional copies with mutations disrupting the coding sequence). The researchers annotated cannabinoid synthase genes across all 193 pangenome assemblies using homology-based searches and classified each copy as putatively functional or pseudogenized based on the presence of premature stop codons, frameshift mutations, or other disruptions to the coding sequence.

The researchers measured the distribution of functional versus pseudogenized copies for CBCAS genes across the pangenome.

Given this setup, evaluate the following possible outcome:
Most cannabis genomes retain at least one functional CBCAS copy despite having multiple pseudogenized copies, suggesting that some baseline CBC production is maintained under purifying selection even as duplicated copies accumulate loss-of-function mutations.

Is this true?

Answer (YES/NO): NO